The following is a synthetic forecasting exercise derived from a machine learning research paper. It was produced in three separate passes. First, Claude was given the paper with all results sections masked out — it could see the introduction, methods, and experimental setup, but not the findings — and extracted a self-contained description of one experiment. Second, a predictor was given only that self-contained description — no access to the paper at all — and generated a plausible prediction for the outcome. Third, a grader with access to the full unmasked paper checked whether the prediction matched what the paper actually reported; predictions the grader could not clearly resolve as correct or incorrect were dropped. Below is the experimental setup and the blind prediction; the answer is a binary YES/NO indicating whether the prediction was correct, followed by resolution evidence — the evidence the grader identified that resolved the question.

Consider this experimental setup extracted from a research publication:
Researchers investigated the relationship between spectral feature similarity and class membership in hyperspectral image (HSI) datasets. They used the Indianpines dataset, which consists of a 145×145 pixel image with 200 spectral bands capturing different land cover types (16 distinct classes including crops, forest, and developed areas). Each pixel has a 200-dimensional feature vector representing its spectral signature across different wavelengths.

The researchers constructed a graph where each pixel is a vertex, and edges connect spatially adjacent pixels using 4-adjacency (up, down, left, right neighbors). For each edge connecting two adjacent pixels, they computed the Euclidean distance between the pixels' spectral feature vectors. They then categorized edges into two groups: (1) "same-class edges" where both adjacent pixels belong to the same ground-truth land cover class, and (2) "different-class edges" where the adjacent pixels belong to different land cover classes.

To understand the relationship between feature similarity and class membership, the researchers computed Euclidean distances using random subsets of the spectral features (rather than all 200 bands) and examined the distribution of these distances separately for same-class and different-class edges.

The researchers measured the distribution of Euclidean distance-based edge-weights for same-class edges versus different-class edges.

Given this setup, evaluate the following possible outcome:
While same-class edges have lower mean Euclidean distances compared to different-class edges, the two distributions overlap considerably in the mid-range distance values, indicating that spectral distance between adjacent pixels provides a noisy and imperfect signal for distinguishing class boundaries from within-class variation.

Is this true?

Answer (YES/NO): NO